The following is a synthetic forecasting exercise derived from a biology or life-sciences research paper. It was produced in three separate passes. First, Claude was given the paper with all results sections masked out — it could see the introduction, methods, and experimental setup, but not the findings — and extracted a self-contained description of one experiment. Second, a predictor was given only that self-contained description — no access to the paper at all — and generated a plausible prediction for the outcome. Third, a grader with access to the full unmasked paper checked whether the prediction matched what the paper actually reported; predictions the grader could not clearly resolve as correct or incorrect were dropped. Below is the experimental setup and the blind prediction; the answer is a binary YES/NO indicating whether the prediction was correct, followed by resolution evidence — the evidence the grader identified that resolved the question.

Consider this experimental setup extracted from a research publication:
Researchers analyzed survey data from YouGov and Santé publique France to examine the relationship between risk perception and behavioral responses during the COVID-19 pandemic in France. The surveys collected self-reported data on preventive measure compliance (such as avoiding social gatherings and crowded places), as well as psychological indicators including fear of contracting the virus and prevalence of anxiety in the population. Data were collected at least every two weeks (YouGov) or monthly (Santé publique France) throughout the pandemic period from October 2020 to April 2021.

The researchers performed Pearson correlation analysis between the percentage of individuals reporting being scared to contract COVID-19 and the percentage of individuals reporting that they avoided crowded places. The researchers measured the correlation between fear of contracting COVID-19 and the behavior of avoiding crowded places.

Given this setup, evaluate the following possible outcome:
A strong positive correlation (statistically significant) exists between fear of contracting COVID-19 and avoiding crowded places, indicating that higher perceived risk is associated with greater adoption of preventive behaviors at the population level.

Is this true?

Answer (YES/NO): YES